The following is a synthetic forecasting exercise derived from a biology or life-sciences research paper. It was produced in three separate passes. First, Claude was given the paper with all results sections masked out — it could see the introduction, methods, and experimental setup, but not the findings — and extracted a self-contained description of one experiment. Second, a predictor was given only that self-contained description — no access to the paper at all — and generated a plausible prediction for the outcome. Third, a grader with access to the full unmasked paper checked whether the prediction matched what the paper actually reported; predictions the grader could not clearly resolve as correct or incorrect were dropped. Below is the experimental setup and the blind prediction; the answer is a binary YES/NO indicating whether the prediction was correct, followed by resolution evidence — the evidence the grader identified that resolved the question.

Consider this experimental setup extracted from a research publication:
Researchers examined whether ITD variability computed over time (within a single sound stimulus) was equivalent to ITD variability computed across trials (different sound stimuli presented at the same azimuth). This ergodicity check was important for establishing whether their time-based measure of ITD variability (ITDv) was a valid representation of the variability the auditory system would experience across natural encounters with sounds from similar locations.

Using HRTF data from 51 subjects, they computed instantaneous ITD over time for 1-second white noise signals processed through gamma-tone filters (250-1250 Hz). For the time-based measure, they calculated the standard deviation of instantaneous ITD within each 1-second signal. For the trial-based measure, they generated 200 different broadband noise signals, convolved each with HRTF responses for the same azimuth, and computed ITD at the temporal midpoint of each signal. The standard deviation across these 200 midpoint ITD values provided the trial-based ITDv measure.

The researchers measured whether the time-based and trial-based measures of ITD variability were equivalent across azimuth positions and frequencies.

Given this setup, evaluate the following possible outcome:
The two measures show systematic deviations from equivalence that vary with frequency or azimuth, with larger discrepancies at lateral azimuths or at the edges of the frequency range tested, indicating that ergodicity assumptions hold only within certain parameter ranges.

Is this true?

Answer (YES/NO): NO